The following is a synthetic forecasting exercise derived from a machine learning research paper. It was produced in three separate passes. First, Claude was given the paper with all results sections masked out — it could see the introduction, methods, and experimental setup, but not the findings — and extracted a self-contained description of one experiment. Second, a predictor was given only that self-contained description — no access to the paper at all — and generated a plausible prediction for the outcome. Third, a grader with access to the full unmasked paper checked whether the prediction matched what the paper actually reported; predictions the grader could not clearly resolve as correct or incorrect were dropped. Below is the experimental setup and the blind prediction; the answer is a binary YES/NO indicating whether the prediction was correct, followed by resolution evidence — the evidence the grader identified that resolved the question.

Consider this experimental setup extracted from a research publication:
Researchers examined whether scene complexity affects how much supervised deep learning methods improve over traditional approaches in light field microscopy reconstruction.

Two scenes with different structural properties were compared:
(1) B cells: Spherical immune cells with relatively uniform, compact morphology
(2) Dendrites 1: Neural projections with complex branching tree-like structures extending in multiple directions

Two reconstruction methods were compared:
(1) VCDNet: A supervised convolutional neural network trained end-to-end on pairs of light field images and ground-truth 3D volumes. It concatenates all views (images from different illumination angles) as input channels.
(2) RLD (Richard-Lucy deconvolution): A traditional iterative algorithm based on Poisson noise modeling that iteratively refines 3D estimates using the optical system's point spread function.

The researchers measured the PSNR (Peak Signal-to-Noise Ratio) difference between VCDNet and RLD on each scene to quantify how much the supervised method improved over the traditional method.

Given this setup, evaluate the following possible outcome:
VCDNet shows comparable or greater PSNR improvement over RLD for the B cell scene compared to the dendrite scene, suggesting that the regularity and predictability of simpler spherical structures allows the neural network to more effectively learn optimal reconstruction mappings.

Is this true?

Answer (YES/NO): YES